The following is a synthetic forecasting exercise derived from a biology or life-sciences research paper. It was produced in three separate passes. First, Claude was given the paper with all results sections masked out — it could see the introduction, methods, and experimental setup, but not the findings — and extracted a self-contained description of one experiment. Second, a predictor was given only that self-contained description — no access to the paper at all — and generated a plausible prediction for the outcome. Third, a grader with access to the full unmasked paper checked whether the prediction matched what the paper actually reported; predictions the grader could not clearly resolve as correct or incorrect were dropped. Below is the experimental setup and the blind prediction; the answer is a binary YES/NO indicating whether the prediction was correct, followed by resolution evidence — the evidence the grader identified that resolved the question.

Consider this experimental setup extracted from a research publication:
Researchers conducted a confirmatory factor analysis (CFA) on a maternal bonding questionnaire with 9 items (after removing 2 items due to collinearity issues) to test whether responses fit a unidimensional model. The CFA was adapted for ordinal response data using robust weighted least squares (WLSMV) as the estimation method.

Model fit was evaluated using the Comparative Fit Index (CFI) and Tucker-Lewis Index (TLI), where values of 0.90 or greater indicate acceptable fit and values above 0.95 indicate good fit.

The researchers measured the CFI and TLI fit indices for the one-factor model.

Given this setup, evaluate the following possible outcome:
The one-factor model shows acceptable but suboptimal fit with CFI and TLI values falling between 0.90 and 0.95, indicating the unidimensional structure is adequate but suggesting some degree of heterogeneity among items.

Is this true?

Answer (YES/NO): NO